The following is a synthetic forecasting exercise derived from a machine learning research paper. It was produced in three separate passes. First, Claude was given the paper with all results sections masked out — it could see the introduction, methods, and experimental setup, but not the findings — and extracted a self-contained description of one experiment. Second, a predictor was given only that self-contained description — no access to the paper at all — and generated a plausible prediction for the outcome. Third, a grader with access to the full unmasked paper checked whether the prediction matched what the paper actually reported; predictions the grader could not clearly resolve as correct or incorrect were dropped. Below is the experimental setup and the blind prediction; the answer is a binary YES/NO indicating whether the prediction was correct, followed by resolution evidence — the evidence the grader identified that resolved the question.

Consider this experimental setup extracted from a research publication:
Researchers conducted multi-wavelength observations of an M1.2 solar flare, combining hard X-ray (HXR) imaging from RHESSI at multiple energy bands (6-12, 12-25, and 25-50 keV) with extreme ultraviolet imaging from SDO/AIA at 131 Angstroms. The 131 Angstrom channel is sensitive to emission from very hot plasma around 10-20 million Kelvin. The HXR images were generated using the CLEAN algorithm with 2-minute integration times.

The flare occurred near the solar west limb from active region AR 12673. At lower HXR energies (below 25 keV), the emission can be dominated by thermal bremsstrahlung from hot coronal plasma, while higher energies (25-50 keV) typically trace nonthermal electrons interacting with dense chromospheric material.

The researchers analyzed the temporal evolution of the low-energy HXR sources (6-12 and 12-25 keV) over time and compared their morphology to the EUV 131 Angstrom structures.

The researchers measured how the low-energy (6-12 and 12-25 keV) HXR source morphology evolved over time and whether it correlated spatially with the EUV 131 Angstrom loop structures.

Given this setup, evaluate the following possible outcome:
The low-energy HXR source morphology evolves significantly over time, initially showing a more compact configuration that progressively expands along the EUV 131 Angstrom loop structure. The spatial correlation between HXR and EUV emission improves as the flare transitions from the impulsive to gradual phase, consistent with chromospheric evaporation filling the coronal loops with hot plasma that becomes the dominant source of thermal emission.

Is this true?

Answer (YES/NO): NO